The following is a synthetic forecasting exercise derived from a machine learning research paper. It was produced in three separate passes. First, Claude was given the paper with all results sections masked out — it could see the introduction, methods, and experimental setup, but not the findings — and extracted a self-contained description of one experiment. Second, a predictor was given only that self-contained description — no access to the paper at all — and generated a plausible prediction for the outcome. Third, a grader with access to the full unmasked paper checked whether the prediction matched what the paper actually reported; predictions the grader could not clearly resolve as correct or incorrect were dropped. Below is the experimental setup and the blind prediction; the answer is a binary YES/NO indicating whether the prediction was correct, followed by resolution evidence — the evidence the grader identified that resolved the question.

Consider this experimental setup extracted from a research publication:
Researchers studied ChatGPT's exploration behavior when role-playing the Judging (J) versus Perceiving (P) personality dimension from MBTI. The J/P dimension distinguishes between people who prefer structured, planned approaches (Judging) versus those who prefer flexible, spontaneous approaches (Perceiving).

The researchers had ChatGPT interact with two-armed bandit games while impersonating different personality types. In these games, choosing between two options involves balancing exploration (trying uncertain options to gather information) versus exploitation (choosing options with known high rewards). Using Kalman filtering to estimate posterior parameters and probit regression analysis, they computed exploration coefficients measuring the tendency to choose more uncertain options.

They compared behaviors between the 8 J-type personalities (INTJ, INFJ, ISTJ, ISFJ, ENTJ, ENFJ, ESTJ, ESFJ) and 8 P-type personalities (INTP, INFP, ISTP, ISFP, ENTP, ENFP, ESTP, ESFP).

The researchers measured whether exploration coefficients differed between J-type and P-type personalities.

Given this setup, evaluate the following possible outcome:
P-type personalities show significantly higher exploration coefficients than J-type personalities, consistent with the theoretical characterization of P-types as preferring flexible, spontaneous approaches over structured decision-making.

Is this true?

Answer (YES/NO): YES